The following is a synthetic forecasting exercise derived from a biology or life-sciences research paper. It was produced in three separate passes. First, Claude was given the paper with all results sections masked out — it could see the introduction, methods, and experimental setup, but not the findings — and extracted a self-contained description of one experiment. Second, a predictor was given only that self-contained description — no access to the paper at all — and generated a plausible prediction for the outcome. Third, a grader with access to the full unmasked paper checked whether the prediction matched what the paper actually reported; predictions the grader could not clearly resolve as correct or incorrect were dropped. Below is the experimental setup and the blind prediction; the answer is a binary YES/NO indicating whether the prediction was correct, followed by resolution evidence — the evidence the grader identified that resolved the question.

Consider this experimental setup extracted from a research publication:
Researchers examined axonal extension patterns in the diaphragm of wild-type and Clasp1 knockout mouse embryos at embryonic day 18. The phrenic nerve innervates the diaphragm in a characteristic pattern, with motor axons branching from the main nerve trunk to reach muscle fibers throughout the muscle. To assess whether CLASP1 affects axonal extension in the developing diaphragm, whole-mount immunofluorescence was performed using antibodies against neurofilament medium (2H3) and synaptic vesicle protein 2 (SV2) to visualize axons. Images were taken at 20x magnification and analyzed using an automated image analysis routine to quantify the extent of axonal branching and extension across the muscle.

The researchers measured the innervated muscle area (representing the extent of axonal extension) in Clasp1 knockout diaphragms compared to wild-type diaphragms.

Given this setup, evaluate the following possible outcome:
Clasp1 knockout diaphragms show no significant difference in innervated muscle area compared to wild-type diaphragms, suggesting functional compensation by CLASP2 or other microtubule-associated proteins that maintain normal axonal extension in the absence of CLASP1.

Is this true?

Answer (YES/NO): NO